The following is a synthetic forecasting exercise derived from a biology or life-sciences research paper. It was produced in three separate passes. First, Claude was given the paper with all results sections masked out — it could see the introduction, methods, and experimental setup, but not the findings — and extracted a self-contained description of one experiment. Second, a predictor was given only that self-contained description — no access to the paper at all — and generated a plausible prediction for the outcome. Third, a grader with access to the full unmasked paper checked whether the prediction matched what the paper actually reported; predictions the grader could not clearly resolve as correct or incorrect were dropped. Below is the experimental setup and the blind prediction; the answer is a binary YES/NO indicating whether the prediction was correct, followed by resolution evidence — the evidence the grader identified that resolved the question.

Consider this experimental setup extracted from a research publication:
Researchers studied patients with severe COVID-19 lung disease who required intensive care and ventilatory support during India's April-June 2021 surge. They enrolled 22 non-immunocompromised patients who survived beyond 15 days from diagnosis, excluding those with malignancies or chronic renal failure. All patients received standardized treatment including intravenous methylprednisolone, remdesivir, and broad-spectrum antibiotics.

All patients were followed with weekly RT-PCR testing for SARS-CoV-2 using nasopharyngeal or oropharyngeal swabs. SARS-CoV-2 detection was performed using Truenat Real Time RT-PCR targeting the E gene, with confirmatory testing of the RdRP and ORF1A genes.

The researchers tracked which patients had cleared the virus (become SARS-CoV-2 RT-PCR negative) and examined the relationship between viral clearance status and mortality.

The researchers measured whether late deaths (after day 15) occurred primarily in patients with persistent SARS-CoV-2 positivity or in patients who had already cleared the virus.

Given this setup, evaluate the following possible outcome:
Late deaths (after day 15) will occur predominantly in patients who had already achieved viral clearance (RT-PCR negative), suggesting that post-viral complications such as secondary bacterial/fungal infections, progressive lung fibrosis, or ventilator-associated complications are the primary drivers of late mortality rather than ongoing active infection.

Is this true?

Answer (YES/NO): NO